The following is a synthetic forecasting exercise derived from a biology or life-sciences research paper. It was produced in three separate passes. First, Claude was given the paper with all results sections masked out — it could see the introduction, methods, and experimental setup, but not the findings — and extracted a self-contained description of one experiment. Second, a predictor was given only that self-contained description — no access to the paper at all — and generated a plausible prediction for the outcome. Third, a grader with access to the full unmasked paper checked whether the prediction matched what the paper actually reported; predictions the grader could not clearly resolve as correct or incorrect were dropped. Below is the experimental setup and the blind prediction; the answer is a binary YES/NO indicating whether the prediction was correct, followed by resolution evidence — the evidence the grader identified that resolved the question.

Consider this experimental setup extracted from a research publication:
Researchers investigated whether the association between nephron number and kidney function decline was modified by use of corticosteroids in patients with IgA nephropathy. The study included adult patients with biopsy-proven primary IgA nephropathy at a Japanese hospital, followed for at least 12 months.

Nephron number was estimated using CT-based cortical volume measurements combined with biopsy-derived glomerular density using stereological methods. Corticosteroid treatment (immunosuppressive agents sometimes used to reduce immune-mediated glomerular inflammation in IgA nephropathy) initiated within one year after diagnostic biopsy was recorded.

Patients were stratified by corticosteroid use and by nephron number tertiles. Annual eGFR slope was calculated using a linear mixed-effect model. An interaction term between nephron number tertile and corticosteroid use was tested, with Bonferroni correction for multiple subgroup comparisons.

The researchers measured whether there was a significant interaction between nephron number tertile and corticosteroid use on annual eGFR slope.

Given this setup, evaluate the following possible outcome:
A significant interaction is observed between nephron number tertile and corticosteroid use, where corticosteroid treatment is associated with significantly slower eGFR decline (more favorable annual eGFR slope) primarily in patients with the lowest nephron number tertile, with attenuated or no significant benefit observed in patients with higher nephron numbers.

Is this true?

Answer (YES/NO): NO